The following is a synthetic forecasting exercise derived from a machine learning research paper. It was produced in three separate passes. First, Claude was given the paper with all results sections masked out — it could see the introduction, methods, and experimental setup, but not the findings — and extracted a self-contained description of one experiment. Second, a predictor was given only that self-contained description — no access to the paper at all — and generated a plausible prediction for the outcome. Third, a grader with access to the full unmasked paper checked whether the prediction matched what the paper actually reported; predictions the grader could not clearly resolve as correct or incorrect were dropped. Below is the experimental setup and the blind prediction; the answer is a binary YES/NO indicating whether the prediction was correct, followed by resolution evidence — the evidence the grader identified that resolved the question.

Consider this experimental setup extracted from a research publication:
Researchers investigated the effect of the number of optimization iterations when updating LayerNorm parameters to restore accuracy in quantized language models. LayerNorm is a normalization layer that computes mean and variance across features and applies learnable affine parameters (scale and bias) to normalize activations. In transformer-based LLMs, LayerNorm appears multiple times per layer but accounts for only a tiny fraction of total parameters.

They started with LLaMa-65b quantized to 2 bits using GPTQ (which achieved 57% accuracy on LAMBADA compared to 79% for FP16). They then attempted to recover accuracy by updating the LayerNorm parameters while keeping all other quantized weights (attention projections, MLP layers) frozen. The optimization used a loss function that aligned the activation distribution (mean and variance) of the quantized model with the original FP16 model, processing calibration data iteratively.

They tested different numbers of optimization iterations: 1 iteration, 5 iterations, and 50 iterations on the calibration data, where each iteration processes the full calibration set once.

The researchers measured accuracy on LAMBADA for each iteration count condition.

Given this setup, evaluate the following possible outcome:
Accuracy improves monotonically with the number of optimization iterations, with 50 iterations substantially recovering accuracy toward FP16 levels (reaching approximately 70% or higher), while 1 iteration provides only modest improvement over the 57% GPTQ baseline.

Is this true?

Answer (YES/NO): NO